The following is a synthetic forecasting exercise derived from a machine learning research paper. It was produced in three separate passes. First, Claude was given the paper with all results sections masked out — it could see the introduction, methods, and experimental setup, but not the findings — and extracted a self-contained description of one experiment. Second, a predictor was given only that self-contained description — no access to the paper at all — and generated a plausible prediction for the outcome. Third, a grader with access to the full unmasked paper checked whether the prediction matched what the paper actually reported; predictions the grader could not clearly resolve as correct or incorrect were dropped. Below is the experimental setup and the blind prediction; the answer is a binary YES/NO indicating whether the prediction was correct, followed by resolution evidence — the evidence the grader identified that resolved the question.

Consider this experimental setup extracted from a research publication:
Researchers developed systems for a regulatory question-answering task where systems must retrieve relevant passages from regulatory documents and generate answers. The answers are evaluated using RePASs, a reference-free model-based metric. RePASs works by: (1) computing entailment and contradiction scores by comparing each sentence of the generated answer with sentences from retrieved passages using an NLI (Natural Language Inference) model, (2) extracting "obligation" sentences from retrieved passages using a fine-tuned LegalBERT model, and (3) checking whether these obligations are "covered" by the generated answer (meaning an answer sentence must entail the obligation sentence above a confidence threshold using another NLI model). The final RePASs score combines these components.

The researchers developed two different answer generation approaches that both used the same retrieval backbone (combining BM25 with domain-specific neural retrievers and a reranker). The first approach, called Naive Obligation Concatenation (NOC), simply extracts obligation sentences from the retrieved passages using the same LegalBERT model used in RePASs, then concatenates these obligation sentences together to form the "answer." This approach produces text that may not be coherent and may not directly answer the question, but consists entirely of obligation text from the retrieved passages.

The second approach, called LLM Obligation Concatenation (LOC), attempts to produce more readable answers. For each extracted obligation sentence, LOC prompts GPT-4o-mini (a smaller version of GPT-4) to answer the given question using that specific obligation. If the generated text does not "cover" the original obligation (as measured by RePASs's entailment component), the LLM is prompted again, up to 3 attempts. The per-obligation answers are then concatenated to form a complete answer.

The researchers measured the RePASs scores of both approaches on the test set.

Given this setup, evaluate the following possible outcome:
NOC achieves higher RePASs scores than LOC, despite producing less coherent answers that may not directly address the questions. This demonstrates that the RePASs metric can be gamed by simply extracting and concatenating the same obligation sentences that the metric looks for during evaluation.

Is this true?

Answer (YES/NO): YES